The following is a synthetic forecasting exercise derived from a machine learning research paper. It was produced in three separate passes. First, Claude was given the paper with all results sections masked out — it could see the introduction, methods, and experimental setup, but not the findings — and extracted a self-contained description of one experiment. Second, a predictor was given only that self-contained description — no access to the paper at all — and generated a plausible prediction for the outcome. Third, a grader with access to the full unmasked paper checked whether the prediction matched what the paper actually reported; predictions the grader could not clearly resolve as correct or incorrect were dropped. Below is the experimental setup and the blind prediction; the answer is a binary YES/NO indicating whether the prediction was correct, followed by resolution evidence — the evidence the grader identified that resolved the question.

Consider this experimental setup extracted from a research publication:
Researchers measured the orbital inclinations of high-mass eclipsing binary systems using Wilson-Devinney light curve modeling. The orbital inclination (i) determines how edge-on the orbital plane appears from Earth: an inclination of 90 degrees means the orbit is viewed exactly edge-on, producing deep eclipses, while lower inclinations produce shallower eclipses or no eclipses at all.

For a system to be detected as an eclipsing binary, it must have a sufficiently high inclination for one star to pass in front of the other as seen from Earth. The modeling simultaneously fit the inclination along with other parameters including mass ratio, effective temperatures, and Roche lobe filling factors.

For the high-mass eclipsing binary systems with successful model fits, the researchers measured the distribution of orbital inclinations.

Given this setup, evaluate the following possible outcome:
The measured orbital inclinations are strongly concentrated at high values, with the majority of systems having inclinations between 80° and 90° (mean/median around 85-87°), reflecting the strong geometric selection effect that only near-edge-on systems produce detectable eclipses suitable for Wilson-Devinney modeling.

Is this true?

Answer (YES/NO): NO